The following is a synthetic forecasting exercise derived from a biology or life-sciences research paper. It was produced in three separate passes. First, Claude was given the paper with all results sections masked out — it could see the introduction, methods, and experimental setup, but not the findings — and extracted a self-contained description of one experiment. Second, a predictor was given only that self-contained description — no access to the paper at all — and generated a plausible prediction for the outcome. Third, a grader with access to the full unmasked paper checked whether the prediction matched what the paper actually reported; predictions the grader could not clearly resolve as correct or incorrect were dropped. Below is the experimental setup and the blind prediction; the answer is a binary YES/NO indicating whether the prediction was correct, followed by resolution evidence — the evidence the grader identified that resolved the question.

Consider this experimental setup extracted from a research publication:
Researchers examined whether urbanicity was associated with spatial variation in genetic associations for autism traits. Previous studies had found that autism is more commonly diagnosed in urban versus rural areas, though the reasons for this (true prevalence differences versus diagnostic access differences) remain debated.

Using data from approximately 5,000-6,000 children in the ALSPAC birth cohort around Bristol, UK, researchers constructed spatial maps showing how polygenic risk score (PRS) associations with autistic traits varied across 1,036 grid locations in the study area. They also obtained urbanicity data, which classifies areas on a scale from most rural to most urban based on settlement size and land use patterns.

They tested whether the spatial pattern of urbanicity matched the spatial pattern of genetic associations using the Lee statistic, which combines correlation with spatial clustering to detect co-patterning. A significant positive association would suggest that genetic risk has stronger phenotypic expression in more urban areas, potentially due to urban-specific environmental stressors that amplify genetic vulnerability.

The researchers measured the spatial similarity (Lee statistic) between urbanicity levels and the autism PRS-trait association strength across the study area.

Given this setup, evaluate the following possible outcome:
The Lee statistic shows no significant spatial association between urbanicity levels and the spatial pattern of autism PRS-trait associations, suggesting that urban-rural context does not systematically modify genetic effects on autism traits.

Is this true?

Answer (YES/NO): NO